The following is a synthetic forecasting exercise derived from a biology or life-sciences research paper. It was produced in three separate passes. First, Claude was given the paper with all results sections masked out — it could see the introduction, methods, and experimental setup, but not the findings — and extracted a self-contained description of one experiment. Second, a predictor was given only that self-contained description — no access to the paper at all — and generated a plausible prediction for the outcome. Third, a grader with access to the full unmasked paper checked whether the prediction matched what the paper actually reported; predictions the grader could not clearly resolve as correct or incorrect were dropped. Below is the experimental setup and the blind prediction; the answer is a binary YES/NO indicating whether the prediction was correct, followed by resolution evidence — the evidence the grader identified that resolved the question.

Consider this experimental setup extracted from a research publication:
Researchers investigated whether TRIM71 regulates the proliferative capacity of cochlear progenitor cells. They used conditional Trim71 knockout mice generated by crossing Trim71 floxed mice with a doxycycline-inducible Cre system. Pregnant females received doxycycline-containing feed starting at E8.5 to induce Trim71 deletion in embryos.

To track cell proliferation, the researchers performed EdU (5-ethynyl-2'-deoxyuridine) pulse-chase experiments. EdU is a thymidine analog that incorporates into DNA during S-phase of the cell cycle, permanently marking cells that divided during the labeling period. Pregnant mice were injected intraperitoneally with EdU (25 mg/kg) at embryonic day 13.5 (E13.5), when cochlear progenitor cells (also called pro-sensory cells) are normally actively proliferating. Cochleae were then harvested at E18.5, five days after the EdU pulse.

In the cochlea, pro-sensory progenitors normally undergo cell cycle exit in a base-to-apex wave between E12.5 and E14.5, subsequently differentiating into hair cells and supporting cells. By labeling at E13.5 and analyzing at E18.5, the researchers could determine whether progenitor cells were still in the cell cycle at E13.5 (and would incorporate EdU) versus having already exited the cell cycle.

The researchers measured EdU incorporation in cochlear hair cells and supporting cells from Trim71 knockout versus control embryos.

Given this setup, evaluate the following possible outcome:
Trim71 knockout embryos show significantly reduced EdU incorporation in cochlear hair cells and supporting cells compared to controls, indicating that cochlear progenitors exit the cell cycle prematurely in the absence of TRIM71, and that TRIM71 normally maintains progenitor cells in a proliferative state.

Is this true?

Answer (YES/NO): YES